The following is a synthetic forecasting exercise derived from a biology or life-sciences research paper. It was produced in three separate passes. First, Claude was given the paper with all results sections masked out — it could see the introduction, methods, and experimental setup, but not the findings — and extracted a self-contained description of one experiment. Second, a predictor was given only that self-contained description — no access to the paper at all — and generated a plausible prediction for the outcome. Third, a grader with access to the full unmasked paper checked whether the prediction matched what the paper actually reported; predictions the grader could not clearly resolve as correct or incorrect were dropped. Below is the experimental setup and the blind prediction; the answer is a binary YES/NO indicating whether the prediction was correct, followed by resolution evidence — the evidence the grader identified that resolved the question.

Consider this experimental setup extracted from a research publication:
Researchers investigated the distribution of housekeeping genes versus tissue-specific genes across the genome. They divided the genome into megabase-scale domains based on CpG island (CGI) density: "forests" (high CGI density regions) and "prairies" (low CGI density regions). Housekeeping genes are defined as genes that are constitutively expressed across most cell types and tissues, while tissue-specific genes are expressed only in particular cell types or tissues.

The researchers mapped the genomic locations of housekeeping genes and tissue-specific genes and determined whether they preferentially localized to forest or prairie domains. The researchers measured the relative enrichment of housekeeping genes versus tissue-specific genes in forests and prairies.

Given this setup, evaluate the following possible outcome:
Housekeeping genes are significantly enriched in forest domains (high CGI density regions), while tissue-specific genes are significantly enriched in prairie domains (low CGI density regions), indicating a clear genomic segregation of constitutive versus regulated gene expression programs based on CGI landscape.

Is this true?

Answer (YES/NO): NO